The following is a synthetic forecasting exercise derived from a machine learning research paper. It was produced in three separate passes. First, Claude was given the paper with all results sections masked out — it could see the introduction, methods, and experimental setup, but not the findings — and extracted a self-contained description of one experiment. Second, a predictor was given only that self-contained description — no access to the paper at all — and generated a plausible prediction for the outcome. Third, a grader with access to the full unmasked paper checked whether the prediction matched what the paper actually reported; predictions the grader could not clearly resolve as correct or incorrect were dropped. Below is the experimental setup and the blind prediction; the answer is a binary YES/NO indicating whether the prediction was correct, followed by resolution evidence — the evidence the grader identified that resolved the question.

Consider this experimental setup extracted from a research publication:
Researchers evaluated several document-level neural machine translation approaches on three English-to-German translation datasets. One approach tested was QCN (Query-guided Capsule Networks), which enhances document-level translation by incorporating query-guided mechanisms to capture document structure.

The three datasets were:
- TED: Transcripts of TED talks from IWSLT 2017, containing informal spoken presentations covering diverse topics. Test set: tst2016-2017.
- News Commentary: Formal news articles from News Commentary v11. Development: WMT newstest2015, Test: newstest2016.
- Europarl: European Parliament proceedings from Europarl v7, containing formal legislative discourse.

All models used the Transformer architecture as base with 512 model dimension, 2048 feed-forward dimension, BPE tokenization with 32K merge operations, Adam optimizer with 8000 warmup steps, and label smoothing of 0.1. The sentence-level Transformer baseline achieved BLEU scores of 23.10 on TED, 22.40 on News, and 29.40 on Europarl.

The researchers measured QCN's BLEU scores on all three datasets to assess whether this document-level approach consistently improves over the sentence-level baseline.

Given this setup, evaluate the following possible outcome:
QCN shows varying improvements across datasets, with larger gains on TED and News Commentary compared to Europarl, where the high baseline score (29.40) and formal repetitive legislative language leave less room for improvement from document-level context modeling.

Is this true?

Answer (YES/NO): NO